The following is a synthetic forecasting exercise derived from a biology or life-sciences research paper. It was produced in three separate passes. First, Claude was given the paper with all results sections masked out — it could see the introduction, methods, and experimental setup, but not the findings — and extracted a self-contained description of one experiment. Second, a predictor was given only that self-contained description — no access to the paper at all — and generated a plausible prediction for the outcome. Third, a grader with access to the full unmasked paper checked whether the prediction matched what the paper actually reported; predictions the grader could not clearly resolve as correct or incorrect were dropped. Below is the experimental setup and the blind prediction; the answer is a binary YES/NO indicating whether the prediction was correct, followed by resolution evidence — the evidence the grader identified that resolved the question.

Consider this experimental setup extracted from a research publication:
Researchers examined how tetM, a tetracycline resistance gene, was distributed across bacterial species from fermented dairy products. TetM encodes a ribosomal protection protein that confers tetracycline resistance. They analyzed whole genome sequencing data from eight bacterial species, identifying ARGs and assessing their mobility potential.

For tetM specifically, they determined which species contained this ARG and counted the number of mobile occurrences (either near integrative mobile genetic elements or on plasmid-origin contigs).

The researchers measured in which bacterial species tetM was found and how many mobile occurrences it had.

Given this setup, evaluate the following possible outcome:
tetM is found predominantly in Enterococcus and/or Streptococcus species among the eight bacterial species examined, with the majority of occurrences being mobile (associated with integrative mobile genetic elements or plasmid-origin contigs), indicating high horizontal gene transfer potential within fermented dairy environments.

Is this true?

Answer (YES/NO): NO